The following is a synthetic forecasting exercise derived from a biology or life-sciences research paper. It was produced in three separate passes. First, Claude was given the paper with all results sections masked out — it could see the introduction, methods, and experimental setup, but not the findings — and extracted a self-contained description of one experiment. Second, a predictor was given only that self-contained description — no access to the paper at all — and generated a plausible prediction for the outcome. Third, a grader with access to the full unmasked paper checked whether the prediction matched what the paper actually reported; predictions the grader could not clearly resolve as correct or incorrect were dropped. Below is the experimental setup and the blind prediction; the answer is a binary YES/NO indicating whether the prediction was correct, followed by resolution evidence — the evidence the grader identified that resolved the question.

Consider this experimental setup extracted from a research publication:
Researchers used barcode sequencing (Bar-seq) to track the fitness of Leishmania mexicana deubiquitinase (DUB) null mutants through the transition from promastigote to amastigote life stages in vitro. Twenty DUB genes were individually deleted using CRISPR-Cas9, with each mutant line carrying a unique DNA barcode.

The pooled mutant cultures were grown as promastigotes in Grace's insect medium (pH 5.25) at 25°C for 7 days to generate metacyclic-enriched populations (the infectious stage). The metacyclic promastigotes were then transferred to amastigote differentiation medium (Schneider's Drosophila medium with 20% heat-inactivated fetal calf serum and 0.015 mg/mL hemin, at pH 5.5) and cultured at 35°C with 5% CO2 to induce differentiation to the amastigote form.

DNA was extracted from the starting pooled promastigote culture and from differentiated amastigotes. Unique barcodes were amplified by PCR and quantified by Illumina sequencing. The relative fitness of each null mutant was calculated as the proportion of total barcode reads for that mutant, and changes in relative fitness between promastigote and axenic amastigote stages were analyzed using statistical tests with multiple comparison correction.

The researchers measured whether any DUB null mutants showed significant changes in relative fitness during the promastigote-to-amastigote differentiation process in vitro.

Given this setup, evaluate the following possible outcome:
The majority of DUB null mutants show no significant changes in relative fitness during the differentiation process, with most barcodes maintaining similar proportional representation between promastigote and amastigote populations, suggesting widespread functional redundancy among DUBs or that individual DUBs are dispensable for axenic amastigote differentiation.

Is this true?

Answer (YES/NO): YES